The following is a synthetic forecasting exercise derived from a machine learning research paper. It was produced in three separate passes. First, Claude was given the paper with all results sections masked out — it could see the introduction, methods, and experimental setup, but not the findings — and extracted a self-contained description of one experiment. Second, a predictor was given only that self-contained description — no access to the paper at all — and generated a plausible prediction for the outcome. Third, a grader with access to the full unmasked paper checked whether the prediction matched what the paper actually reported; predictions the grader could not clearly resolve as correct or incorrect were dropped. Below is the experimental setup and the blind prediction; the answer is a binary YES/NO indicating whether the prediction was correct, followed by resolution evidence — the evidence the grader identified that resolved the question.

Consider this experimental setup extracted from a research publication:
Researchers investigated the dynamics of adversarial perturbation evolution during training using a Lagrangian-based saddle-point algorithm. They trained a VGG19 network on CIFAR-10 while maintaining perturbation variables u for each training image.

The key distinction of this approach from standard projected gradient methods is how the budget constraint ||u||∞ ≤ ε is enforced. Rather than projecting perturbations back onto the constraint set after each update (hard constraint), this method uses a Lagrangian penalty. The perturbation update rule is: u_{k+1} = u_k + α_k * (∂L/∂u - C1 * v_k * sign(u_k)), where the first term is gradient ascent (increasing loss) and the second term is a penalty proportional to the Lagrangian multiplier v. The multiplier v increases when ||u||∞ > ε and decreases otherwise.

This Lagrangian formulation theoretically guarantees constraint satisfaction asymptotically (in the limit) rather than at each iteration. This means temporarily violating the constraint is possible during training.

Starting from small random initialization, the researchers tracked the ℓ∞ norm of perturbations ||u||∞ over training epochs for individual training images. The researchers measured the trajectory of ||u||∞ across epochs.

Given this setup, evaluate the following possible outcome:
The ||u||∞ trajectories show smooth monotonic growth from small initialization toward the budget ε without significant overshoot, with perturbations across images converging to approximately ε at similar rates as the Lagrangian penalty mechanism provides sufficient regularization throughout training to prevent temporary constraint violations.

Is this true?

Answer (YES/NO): NO